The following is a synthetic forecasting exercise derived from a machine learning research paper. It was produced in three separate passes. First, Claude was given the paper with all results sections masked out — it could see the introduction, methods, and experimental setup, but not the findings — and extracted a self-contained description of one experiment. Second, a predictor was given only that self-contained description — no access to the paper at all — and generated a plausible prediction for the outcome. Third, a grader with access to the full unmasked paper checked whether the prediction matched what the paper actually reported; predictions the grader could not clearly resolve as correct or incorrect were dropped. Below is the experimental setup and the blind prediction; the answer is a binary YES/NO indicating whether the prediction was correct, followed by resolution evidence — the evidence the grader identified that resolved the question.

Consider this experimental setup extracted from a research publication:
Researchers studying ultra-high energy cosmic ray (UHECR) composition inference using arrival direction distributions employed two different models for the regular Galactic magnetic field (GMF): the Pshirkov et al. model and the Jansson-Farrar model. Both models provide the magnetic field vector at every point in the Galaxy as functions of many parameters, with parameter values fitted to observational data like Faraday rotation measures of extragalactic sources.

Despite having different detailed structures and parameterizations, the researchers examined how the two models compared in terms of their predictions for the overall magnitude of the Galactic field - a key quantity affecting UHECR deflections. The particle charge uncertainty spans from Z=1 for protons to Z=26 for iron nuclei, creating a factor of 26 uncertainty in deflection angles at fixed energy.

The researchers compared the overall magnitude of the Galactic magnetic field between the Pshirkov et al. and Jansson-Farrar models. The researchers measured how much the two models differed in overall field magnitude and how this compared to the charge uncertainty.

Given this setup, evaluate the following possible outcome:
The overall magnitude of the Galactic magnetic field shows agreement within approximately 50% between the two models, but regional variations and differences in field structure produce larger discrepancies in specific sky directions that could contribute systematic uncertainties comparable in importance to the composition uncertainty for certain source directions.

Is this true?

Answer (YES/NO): NO